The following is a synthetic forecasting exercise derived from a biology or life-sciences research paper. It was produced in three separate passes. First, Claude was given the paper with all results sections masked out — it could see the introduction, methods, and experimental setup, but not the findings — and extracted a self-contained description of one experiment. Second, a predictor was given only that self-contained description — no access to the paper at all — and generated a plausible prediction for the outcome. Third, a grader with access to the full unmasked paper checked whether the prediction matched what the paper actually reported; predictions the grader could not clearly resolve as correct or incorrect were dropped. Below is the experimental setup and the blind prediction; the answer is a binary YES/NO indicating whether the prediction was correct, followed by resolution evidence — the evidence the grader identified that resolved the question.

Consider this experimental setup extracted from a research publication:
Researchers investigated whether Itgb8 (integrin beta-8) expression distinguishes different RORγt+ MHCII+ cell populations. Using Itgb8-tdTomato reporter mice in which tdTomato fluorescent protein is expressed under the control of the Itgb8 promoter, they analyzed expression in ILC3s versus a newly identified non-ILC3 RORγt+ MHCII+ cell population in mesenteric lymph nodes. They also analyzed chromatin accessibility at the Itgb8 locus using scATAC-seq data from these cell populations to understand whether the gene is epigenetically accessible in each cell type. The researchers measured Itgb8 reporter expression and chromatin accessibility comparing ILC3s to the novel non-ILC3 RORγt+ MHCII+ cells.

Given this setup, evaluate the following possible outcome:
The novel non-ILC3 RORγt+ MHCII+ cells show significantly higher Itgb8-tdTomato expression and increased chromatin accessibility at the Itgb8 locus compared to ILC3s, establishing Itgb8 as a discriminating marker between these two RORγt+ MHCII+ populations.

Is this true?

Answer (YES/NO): YES